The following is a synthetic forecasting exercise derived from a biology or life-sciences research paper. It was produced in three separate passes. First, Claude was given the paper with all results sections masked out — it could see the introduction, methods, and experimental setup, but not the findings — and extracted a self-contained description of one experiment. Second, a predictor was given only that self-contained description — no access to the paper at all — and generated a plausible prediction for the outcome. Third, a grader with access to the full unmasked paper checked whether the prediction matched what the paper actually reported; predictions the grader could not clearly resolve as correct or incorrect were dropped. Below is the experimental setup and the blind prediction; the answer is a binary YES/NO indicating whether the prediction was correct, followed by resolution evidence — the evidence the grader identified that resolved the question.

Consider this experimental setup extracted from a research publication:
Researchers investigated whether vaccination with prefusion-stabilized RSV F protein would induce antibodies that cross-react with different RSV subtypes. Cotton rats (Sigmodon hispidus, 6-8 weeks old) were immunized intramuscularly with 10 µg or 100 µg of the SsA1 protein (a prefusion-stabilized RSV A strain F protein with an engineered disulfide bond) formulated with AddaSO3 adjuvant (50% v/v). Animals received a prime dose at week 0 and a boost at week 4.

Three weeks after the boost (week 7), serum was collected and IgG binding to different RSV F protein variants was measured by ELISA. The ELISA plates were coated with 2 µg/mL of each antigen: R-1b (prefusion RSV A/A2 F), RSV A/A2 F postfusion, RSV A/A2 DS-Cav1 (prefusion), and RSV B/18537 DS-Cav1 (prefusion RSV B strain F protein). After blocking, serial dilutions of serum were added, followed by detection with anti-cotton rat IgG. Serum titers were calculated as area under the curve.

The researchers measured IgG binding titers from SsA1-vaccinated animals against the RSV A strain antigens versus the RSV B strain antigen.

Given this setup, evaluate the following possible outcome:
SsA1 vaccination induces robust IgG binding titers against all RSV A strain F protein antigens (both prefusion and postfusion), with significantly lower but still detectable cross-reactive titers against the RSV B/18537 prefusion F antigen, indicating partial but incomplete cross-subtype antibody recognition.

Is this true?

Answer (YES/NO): NO